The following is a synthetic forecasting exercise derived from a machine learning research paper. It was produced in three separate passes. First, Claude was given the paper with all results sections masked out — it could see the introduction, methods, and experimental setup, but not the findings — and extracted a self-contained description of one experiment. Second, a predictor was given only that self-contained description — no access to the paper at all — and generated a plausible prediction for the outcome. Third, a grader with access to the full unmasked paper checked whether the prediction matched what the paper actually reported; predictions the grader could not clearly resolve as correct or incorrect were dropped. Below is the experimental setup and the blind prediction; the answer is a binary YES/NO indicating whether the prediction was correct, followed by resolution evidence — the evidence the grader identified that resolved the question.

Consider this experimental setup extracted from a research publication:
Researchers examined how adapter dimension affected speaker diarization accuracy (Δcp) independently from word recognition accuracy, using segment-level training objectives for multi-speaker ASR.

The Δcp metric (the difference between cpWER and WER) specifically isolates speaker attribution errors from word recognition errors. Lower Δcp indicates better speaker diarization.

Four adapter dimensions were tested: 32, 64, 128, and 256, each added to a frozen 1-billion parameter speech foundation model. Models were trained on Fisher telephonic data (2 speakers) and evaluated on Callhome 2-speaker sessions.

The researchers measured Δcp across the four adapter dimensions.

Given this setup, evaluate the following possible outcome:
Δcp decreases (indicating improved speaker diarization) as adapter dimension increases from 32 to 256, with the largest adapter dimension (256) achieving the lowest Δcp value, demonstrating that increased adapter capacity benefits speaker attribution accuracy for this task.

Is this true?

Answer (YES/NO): NO